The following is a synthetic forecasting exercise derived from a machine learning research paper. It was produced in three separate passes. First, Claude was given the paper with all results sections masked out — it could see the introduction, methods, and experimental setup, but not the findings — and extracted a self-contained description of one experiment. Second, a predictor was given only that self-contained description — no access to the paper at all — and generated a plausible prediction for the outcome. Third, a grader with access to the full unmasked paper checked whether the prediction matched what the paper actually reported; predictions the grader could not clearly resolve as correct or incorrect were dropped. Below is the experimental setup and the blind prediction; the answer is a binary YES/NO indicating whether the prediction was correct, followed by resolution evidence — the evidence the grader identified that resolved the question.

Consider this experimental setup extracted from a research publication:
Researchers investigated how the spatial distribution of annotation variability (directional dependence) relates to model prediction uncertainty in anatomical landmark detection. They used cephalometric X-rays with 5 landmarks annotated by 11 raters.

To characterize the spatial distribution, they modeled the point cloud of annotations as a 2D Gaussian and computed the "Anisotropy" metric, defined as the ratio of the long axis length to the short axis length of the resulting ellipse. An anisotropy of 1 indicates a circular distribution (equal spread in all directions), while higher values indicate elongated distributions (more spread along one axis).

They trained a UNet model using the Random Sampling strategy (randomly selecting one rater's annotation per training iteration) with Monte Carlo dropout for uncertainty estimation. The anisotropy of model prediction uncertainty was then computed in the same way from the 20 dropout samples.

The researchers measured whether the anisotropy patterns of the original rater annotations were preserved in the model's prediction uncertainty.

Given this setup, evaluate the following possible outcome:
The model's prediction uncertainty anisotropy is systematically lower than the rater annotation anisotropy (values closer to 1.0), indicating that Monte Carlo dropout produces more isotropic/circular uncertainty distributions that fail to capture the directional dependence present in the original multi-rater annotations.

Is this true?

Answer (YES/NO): NO